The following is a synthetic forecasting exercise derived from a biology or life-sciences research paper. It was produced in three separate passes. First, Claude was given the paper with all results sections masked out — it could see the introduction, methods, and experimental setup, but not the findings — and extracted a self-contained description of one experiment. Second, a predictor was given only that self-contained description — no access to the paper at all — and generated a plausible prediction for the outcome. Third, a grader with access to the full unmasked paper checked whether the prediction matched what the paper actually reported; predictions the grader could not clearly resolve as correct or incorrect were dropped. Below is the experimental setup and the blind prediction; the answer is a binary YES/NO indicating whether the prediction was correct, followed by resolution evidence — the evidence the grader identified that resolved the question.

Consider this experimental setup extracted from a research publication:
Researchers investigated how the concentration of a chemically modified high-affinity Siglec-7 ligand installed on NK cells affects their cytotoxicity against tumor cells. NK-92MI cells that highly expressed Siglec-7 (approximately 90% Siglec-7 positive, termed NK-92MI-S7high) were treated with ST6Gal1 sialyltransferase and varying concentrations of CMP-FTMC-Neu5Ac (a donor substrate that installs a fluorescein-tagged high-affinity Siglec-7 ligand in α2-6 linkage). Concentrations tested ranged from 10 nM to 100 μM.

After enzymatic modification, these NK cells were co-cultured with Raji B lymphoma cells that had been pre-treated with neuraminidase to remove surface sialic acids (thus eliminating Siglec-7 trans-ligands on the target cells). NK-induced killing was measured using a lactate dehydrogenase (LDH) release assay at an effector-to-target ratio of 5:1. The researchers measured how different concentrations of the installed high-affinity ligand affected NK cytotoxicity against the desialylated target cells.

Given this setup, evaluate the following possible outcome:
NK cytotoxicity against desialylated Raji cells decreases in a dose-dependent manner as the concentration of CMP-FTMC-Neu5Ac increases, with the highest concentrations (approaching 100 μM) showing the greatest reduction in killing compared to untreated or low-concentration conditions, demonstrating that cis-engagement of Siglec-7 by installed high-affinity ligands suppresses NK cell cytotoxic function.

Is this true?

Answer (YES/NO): YES